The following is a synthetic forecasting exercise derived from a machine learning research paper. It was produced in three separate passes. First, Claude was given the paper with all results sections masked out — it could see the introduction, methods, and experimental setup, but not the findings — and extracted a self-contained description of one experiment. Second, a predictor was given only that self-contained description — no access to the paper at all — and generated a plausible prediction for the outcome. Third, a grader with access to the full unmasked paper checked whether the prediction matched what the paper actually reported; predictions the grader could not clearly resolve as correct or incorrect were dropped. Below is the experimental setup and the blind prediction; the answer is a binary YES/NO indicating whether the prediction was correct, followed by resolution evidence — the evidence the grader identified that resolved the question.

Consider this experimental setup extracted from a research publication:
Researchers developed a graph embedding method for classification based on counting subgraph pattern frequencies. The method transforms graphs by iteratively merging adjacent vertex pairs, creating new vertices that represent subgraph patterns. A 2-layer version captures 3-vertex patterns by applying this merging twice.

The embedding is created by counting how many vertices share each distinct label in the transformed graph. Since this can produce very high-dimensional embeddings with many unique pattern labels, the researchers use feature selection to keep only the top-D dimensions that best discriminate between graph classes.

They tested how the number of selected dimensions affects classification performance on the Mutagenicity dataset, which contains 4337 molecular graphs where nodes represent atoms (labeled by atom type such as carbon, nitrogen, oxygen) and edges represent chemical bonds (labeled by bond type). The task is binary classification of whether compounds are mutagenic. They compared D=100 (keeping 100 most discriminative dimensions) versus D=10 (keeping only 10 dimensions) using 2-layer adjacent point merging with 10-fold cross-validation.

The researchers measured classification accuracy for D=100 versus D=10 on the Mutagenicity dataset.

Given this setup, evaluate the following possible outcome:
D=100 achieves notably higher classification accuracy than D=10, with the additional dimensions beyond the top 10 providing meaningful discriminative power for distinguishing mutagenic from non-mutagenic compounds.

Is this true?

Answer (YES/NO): YES